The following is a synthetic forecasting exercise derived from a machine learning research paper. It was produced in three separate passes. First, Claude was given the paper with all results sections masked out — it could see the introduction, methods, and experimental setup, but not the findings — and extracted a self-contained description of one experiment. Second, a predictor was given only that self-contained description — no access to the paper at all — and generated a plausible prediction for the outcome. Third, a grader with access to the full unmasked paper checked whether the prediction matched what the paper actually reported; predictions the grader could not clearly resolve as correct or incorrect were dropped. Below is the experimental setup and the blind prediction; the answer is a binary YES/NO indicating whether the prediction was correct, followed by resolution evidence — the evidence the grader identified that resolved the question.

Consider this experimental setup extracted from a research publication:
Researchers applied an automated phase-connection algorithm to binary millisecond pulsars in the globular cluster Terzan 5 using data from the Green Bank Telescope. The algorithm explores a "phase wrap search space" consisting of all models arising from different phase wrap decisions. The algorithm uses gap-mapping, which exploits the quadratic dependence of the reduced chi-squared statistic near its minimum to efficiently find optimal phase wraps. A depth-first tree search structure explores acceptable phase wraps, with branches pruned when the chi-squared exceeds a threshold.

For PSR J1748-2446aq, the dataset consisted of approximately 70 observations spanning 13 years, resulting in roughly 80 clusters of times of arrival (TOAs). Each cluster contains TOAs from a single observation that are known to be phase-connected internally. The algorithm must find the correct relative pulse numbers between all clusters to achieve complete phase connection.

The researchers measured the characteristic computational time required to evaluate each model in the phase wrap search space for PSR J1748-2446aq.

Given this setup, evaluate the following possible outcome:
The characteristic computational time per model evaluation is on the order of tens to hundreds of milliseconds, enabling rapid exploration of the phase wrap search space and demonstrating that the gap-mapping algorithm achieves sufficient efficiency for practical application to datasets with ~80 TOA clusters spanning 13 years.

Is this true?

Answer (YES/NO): NO